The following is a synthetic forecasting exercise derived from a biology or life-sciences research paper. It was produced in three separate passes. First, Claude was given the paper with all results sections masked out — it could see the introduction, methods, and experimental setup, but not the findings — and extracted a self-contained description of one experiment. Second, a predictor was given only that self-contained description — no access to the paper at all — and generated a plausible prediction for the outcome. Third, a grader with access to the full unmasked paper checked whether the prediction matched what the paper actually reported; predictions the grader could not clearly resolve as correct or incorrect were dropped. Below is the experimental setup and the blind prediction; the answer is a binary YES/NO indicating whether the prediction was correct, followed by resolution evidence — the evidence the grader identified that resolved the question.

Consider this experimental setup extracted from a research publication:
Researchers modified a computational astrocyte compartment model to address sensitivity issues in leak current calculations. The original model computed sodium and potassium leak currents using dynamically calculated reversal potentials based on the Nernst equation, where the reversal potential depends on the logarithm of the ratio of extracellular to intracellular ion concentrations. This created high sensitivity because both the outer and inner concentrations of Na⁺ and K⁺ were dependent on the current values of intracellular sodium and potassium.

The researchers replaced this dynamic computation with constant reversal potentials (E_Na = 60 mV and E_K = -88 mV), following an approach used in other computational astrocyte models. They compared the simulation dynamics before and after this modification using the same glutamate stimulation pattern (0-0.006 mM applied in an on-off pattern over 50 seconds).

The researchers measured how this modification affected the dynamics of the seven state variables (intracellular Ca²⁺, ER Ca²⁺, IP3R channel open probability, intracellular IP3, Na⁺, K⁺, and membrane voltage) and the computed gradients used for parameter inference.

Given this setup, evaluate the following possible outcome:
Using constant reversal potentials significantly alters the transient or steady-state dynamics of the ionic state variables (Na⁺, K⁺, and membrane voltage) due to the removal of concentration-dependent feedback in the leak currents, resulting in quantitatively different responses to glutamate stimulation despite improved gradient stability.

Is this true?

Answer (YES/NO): YES